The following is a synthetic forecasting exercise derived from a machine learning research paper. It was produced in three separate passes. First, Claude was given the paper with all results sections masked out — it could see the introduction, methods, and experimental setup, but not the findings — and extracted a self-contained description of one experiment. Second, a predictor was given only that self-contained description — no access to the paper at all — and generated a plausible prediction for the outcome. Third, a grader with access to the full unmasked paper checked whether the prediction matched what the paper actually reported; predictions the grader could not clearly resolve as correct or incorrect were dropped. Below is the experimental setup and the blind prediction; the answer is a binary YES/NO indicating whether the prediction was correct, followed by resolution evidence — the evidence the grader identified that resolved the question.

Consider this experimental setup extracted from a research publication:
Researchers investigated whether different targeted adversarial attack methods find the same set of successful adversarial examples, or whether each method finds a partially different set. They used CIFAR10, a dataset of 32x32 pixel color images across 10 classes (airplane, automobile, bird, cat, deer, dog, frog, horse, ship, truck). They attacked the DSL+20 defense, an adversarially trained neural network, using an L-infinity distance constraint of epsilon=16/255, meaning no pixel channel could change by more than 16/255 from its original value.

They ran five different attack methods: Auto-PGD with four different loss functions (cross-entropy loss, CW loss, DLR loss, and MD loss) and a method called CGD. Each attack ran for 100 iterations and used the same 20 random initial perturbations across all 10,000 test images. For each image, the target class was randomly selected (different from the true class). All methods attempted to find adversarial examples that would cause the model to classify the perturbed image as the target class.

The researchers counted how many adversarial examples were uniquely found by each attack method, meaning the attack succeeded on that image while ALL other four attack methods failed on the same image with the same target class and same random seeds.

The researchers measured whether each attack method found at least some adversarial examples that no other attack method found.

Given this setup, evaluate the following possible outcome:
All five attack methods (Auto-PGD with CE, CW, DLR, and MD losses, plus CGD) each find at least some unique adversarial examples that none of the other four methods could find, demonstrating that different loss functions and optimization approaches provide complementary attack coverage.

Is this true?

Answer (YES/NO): YES